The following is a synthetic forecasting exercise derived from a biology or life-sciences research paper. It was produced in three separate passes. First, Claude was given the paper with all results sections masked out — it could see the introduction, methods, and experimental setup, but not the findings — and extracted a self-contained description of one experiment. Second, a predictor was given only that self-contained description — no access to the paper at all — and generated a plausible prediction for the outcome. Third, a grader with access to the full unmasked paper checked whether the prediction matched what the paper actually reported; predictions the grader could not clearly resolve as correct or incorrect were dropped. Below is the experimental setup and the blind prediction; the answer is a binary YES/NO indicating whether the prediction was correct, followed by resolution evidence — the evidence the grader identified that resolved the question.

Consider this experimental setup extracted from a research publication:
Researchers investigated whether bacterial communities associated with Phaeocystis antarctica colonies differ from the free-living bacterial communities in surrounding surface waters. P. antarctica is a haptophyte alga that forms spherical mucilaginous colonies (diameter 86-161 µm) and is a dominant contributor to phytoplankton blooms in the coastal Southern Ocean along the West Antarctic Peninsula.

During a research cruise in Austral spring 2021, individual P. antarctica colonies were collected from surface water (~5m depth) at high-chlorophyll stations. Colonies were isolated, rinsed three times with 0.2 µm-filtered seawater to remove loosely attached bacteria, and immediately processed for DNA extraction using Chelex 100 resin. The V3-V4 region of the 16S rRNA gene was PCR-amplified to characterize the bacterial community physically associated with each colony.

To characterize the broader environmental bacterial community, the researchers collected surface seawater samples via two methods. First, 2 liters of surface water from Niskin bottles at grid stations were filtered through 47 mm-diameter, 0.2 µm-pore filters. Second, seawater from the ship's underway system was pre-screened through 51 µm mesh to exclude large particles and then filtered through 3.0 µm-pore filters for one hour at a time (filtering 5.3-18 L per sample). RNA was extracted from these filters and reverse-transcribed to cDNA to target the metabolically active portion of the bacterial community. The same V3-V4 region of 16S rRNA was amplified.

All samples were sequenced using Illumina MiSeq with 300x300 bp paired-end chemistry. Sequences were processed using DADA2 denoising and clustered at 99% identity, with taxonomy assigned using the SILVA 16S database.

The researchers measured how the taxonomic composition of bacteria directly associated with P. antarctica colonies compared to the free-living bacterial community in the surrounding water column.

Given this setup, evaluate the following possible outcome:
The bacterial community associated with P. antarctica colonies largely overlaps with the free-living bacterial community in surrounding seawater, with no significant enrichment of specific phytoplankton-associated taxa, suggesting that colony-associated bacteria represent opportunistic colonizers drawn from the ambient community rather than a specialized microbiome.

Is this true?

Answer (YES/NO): NO